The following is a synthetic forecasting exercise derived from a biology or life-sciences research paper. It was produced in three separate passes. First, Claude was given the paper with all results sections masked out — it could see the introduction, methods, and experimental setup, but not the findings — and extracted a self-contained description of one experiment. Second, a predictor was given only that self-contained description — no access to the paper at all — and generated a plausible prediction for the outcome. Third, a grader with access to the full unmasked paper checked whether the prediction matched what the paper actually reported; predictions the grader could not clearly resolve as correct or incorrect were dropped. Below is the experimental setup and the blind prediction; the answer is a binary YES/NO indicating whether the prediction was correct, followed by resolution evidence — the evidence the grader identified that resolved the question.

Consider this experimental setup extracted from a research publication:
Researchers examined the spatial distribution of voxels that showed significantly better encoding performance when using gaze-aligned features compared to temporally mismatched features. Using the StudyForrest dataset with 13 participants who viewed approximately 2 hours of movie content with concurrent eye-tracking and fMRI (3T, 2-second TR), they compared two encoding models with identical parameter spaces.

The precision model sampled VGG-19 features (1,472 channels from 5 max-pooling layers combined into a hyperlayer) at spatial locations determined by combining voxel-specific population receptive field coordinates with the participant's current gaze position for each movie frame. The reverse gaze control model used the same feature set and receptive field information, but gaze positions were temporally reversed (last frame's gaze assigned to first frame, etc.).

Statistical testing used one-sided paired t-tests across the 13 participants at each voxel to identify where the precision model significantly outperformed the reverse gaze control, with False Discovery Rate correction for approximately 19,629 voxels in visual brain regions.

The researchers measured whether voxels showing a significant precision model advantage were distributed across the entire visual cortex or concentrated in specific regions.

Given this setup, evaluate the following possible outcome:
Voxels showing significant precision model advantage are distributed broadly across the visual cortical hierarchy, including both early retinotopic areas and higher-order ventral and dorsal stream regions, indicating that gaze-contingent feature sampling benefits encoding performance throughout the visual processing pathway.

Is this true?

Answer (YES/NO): NO